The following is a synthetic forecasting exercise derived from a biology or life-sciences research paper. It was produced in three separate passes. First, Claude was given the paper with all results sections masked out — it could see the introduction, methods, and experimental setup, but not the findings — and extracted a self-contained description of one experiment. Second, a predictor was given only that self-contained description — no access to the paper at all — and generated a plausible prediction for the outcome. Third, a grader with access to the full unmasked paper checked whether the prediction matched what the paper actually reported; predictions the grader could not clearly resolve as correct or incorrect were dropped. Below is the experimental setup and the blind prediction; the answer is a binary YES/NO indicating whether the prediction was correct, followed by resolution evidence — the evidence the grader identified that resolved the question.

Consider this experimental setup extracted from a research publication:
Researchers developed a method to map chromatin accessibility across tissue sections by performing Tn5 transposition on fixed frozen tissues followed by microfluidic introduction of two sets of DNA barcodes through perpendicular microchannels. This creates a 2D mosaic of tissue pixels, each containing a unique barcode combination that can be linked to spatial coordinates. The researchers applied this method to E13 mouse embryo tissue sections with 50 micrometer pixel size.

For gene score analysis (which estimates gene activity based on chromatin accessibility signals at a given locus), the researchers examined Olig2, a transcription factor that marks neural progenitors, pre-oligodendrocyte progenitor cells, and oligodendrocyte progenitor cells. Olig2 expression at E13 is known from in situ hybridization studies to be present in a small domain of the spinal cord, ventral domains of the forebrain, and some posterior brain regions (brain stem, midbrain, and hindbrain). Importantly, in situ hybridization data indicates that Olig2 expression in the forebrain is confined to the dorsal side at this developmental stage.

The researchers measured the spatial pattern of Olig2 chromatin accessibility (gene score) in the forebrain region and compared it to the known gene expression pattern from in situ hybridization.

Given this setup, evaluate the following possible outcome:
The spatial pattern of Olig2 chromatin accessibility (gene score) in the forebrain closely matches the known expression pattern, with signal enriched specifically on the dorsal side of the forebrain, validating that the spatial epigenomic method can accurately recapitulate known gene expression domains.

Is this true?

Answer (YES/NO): NO